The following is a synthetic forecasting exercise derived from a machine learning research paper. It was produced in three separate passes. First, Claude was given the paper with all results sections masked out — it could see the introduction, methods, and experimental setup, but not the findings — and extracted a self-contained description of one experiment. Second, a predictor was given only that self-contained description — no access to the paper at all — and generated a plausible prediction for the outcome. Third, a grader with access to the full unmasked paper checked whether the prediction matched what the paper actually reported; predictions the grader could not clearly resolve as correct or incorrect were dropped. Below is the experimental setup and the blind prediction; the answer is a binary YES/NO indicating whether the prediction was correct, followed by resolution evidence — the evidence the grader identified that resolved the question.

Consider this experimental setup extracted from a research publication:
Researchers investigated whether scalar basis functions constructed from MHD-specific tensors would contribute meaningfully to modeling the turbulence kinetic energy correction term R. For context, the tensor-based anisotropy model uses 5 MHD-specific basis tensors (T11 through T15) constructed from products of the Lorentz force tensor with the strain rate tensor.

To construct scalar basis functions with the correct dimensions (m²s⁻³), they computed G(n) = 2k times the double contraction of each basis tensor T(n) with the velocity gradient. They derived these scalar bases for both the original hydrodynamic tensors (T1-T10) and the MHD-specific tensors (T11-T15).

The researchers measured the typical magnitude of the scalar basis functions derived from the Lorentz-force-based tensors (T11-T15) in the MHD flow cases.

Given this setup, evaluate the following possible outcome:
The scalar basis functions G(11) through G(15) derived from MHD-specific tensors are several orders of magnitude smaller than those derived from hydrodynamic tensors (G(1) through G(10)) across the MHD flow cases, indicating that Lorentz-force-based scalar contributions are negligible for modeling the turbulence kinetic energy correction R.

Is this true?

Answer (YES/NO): YES